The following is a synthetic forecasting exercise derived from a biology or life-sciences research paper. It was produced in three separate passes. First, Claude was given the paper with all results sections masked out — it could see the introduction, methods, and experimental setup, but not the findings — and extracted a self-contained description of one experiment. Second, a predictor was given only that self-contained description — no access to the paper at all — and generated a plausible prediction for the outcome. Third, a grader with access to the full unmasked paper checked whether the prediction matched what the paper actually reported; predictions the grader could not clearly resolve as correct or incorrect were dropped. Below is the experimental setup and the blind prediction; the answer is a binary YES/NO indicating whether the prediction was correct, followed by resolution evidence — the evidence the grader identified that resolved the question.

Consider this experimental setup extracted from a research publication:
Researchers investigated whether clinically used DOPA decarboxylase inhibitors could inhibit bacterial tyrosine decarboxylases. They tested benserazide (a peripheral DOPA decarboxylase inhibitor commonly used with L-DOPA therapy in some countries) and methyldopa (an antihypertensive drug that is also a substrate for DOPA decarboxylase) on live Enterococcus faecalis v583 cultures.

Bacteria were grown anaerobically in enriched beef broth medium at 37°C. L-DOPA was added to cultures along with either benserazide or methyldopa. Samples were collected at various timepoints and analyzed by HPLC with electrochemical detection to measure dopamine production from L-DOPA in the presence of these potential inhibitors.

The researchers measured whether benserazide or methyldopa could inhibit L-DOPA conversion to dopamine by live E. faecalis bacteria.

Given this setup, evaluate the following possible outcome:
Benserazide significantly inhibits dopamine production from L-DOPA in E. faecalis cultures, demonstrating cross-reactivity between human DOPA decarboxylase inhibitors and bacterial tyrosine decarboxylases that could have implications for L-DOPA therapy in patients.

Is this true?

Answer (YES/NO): NO